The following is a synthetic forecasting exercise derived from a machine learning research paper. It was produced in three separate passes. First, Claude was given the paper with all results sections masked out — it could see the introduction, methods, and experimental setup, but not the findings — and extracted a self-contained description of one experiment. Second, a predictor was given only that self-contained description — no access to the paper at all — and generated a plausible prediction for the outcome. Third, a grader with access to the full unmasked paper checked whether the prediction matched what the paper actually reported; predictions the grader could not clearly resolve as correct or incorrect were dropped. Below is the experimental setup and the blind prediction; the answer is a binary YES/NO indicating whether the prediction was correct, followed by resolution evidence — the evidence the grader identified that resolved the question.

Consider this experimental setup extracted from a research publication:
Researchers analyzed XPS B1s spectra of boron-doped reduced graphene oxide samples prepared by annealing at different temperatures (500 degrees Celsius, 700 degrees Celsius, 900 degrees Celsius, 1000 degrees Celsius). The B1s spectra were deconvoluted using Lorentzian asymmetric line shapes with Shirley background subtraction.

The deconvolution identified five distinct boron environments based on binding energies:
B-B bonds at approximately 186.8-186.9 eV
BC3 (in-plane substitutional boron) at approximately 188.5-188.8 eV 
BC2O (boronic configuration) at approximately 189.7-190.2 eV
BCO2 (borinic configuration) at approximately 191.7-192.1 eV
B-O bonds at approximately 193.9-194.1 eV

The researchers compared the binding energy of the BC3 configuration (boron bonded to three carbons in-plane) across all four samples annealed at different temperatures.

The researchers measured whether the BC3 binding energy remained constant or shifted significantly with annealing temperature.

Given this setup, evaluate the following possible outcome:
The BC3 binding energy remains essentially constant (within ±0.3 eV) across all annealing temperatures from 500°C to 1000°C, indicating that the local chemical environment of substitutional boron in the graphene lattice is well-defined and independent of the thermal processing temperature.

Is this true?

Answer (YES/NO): NO